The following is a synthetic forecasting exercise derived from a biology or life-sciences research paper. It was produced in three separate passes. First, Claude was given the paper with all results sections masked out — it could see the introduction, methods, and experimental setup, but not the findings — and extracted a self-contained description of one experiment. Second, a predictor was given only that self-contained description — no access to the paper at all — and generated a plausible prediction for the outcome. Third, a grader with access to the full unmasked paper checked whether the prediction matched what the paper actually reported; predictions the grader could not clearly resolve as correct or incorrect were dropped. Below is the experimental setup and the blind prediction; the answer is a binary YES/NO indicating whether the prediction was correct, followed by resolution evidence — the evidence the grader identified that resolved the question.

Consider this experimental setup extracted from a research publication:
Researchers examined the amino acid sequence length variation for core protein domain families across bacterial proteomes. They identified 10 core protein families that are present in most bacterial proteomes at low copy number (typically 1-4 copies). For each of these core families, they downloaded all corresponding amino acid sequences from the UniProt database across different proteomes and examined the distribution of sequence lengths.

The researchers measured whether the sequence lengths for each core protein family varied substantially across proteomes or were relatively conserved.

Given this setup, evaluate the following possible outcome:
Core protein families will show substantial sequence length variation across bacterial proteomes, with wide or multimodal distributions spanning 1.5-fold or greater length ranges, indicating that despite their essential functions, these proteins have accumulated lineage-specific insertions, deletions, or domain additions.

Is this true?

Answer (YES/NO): NO